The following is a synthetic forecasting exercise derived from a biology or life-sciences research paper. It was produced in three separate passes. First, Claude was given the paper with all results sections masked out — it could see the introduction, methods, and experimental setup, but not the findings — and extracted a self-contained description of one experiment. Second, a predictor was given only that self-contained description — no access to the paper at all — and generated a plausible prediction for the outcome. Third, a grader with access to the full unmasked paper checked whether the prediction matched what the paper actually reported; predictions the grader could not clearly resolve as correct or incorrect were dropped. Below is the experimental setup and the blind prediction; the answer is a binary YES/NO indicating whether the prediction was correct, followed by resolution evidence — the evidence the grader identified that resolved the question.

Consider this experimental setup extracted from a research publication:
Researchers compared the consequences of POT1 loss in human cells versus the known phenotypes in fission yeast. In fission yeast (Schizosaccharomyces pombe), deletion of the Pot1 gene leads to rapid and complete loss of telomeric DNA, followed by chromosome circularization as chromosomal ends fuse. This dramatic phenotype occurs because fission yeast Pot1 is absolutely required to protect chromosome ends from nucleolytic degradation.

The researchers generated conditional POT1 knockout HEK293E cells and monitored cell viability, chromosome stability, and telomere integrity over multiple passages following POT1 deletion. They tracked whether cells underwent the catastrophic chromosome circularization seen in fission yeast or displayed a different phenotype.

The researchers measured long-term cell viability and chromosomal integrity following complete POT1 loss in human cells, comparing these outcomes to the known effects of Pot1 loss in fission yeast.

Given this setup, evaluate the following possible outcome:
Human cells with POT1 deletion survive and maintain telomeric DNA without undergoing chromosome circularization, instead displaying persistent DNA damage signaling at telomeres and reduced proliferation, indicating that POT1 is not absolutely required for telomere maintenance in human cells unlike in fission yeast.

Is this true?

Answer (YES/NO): NO